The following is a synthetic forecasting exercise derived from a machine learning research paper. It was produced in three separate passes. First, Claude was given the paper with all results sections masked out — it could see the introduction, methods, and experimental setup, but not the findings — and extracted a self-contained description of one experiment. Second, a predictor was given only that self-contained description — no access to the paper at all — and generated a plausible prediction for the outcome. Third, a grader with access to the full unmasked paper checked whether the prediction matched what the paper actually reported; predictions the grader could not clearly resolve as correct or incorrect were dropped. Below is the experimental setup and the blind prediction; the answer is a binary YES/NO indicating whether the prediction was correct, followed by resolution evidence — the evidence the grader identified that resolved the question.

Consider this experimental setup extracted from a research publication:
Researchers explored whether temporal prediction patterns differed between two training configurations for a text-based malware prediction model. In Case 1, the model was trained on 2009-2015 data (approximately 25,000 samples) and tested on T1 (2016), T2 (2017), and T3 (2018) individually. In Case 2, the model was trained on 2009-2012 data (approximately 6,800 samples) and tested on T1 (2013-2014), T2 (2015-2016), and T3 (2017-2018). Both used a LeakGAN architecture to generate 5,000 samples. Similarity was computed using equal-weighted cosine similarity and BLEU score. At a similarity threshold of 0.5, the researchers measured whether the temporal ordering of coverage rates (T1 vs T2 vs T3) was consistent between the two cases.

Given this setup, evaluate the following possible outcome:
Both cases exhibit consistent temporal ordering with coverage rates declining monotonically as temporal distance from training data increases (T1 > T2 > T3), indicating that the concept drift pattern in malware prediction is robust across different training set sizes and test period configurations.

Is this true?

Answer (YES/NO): NO